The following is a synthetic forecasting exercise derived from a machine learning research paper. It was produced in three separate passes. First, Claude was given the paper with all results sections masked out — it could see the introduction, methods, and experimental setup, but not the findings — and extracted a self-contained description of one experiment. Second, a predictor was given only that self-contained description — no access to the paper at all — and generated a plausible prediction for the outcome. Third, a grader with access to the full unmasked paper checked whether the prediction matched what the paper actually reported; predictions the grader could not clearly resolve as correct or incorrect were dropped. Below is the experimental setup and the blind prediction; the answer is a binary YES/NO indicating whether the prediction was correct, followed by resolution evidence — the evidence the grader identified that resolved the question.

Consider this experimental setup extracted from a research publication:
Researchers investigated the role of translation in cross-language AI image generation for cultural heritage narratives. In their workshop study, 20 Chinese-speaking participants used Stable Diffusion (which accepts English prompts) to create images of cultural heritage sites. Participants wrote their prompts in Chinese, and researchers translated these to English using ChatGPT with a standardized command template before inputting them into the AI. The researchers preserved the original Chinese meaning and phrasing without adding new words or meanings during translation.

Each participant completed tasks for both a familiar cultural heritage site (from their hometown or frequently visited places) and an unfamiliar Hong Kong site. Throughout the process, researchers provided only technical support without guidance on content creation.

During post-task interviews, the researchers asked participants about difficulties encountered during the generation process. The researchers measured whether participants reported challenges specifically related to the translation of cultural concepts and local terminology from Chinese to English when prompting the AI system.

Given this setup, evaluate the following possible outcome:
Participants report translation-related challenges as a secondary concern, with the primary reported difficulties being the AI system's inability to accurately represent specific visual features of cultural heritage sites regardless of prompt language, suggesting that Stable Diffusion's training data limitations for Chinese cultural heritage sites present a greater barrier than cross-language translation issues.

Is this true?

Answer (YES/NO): NO